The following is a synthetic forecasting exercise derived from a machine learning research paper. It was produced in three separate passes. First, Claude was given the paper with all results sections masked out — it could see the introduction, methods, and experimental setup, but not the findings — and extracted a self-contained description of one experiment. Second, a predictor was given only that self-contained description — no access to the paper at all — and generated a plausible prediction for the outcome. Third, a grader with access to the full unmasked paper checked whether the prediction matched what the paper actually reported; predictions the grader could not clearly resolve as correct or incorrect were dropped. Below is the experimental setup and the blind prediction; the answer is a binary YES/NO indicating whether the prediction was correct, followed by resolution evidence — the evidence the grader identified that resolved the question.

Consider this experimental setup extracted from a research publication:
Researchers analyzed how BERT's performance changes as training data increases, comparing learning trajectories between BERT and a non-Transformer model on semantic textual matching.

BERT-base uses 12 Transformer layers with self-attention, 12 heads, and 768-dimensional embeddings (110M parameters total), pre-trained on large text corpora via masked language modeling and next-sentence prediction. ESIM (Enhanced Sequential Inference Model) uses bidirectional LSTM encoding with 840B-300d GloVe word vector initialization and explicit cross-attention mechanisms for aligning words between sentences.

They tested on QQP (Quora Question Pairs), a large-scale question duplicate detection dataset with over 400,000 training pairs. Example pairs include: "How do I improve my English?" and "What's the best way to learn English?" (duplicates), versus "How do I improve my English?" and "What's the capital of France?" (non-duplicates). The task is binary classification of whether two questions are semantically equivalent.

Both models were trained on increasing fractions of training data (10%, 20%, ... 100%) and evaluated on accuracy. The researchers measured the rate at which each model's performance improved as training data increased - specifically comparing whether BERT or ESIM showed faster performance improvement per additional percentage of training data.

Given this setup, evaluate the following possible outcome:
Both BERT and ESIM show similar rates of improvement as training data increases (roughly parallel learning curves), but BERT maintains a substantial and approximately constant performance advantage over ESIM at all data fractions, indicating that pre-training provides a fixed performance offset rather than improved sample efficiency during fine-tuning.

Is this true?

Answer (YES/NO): NO